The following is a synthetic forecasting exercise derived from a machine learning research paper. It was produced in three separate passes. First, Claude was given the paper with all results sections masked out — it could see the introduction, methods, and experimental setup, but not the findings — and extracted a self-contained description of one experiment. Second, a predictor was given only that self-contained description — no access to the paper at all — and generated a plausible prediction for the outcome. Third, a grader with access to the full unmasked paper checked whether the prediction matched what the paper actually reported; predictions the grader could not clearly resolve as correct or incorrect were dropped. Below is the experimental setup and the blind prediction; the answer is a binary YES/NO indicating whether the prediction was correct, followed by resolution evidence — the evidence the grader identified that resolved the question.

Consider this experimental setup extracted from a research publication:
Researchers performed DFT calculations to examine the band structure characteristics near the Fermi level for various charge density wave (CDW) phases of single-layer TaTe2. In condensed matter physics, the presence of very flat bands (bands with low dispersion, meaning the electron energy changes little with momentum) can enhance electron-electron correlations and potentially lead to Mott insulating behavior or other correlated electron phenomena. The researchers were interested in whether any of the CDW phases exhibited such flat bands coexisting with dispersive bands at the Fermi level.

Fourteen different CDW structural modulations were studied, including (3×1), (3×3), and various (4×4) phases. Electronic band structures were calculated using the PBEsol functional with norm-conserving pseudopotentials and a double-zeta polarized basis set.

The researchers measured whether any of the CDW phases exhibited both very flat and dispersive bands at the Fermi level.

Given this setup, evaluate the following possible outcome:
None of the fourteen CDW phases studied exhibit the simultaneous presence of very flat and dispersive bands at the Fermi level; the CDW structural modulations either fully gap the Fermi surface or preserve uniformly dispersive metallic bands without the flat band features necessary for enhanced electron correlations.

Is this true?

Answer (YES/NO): NO